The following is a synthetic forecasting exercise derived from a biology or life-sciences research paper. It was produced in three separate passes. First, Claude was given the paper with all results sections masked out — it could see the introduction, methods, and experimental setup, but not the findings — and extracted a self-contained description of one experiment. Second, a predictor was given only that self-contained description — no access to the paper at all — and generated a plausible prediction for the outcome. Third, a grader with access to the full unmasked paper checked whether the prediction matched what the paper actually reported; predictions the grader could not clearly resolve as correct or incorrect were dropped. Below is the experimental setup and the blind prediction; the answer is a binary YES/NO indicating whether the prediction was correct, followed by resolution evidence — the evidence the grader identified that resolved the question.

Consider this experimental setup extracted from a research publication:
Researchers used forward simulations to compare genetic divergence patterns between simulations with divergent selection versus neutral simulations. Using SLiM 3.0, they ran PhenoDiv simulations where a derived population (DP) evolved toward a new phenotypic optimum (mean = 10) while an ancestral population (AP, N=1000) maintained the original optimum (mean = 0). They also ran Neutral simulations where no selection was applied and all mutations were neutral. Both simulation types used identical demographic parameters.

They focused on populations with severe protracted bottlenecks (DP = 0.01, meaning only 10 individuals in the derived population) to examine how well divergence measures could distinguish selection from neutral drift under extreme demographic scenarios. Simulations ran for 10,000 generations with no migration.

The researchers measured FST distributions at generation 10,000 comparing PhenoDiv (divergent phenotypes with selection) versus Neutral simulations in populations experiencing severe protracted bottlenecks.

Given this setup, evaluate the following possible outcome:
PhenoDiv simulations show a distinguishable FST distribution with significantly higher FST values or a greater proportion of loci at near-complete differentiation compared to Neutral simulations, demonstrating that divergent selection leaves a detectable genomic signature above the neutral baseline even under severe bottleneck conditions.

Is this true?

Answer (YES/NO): NO